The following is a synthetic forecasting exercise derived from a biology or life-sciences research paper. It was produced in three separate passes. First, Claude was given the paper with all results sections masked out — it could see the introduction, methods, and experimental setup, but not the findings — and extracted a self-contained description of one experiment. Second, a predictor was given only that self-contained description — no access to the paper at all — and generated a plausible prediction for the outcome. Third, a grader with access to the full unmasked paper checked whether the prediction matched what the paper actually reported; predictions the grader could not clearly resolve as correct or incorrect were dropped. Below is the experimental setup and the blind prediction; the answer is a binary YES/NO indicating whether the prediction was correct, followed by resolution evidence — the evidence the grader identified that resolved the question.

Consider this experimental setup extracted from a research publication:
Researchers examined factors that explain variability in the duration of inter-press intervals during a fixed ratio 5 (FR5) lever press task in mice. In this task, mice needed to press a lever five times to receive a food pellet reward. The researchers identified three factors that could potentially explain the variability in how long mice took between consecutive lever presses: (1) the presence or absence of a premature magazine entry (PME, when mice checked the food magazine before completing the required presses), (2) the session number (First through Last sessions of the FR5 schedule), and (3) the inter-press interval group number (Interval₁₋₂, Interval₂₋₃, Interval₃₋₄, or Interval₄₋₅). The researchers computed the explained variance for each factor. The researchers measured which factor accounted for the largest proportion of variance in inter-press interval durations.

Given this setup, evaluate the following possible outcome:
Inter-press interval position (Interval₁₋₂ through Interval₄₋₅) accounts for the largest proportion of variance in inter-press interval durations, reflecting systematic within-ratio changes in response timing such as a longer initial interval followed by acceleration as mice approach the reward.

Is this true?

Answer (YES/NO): NO